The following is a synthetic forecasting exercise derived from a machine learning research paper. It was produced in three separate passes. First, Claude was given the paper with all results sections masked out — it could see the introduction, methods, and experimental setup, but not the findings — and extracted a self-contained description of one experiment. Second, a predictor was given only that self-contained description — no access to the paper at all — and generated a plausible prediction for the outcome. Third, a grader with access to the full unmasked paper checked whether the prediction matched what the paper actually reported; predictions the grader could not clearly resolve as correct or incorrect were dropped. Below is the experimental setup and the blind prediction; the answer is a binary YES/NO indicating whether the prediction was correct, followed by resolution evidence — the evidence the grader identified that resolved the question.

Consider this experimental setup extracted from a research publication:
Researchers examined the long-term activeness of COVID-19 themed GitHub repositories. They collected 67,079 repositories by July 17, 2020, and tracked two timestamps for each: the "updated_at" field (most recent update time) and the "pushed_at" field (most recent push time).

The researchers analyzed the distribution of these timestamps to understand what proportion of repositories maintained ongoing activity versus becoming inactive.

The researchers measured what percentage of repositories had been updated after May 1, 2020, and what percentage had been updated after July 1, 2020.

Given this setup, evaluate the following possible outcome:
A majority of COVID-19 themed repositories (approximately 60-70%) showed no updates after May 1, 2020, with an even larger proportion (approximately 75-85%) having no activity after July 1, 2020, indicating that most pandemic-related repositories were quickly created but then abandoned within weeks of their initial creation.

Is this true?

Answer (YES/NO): NO